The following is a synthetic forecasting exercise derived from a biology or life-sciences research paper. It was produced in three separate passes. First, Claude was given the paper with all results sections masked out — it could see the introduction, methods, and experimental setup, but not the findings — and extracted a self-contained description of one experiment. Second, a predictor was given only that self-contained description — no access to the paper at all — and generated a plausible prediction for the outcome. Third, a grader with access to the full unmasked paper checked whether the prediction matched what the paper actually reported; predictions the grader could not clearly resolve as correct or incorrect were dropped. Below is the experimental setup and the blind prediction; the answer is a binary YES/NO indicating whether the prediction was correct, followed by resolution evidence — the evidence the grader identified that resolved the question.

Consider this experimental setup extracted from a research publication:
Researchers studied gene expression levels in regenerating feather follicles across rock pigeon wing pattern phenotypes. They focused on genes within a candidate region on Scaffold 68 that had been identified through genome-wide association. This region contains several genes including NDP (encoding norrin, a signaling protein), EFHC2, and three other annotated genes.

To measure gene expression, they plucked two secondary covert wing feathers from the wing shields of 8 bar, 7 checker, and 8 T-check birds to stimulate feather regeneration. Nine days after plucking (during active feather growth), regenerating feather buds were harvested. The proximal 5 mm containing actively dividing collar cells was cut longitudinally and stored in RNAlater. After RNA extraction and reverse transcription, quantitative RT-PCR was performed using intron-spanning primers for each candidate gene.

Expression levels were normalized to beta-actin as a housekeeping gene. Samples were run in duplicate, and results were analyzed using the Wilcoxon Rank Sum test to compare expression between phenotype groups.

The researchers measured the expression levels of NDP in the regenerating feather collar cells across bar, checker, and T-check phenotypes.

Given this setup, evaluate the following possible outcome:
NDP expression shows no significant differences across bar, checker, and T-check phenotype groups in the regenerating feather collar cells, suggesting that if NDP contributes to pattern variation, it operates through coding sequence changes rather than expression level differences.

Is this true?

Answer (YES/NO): NO